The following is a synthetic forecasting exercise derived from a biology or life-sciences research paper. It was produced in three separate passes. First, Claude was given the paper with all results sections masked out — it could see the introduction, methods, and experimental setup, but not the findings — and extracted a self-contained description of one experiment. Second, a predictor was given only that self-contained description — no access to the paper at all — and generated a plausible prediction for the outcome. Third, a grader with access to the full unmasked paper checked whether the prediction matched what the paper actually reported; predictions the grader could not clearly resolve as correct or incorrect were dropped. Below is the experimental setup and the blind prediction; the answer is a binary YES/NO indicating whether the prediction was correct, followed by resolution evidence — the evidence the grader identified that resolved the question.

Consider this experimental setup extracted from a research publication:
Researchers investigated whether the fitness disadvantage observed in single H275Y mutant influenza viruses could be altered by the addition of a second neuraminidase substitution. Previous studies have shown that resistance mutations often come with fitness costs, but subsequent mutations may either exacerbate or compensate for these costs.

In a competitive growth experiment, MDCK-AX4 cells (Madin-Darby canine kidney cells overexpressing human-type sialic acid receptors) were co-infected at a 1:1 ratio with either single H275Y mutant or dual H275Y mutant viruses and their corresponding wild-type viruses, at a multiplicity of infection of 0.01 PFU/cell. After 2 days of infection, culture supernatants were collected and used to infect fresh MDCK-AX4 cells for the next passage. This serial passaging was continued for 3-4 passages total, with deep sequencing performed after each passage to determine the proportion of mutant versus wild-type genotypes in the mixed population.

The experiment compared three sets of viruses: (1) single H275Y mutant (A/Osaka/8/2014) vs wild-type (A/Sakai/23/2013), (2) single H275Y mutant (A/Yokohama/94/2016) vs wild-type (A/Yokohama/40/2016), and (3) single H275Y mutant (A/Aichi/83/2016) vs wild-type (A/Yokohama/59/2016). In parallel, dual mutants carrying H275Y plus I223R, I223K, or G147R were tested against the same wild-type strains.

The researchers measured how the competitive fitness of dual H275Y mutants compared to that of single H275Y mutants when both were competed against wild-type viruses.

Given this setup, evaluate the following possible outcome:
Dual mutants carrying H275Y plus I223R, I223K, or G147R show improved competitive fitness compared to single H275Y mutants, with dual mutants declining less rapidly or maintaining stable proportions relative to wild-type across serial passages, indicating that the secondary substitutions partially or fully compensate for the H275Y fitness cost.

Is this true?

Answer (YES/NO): NO